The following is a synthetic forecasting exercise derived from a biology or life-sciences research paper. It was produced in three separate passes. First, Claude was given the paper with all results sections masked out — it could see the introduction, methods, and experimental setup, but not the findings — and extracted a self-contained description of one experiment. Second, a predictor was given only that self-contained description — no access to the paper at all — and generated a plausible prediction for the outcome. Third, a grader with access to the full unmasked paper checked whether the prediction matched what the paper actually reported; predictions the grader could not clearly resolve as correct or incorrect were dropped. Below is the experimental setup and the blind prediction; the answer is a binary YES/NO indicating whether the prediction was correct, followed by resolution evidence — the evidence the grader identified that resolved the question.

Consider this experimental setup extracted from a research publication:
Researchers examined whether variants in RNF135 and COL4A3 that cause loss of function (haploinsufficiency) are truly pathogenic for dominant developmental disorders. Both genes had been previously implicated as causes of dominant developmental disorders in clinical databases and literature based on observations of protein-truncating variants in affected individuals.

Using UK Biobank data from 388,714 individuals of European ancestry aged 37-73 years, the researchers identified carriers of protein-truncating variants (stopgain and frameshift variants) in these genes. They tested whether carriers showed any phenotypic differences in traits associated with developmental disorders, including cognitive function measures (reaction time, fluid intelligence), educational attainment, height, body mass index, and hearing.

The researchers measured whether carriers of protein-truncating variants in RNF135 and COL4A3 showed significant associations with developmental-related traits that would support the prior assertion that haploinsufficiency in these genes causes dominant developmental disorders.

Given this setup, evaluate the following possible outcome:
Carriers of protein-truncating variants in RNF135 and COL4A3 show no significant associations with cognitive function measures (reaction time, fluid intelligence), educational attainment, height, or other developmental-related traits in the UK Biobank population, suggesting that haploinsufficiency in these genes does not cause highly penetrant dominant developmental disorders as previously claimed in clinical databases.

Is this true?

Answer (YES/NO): YES